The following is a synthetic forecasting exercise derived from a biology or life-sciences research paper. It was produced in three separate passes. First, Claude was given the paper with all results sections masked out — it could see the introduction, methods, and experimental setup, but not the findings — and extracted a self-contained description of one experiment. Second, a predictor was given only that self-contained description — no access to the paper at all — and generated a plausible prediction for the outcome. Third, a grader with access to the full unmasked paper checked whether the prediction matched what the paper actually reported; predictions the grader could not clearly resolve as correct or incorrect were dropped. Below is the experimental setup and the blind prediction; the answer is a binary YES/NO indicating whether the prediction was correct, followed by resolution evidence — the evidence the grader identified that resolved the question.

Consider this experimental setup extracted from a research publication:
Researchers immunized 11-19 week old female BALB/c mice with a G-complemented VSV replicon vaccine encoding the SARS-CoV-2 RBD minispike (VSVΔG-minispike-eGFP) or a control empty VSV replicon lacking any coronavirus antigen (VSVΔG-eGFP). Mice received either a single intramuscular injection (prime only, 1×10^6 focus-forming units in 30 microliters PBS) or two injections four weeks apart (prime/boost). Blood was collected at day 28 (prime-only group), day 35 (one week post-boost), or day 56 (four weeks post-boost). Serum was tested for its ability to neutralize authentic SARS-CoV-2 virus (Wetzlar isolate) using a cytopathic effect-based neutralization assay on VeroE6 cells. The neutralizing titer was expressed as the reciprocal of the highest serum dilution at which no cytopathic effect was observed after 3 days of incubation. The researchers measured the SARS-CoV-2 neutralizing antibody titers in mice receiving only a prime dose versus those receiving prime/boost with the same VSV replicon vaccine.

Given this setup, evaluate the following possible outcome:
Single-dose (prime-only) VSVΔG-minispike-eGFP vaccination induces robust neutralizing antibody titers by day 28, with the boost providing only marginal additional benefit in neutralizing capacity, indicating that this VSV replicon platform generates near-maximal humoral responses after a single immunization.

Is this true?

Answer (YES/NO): NO